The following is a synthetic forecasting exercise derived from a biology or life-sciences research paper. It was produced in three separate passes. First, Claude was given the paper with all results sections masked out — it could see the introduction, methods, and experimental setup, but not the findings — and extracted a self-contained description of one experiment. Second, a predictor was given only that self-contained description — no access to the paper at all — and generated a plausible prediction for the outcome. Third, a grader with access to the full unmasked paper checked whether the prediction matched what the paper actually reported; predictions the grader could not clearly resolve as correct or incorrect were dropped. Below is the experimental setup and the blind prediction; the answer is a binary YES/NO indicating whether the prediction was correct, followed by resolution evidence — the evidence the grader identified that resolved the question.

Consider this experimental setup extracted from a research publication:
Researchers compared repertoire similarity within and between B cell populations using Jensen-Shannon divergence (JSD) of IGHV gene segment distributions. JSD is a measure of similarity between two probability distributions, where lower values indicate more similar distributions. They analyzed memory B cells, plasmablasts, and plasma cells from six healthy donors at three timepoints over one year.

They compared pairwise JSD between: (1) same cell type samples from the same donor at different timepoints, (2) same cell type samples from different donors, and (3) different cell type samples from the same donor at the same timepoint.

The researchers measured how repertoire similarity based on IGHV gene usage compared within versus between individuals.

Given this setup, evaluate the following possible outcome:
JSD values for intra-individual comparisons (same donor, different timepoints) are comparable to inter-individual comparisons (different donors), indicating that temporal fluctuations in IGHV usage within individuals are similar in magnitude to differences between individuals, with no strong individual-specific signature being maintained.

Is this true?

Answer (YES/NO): NO